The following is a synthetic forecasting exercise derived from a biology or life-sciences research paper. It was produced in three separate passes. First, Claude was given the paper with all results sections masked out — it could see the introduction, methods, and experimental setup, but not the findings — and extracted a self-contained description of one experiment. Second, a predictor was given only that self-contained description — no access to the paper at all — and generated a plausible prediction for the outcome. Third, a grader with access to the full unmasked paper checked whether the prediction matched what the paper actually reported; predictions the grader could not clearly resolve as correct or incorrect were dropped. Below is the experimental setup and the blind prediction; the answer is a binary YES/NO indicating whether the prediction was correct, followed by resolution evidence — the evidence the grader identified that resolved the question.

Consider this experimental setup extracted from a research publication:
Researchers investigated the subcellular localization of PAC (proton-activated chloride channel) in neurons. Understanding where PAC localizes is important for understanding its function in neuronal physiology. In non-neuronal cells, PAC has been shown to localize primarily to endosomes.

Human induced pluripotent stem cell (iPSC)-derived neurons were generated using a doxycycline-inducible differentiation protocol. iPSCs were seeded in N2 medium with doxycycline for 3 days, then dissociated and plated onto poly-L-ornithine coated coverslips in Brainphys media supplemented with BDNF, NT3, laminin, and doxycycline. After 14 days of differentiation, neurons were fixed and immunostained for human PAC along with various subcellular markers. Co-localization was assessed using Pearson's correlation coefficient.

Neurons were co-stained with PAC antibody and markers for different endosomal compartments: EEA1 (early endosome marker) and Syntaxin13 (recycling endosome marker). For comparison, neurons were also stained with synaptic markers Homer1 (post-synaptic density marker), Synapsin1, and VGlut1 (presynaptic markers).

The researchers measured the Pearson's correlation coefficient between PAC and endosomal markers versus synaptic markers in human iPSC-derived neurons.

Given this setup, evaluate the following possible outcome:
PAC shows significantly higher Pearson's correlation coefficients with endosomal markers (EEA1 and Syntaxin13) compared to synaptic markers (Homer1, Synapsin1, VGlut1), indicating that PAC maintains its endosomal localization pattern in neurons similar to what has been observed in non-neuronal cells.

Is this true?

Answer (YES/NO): YES